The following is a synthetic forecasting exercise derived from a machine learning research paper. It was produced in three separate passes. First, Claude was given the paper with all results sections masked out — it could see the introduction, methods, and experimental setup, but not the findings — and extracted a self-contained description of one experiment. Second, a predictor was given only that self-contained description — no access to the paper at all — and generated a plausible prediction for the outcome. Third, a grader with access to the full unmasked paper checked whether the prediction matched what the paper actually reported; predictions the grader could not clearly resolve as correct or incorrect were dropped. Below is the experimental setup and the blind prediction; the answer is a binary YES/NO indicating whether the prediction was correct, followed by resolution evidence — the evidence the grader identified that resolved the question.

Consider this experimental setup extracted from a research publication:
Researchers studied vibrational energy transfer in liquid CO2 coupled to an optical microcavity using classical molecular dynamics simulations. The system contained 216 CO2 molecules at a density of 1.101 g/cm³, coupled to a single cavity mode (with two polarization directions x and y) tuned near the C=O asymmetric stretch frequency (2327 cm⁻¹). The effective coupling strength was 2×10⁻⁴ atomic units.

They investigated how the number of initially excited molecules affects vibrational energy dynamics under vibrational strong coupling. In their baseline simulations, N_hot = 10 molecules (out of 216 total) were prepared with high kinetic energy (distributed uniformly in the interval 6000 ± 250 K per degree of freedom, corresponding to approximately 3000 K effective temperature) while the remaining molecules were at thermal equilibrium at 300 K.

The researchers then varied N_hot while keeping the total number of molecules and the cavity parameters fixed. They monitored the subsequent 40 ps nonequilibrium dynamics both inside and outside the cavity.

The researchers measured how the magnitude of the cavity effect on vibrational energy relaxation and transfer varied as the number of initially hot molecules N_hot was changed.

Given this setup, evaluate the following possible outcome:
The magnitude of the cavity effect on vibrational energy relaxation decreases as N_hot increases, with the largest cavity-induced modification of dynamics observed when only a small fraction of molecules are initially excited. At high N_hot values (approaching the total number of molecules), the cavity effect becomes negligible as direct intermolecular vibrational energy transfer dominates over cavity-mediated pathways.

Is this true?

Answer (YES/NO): NO